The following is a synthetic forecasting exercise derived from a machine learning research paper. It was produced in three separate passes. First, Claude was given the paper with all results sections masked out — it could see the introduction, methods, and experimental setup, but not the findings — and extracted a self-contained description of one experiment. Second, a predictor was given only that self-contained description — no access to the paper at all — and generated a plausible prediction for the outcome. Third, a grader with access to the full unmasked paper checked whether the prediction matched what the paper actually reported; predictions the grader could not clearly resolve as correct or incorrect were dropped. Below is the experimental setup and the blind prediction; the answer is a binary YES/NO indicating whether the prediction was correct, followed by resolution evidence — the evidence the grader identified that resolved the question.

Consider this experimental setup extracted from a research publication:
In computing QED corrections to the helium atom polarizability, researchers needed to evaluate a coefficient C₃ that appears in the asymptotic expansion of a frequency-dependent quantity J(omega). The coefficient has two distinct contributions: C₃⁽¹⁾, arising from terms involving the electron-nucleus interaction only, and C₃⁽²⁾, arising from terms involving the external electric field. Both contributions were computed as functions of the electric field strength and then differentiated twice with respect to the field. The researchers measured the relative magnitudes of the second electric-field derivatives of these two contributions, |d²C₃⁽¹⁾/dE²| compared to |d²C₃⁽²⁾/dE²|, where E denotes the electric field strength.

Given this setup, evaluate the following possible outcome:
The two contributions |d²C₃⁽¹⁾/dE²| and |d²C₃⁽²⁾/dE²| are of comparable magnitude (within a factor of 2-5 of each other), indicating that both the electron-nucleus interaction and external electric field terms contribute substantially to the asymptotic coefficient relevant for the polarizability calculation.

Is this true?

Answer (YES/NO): NO